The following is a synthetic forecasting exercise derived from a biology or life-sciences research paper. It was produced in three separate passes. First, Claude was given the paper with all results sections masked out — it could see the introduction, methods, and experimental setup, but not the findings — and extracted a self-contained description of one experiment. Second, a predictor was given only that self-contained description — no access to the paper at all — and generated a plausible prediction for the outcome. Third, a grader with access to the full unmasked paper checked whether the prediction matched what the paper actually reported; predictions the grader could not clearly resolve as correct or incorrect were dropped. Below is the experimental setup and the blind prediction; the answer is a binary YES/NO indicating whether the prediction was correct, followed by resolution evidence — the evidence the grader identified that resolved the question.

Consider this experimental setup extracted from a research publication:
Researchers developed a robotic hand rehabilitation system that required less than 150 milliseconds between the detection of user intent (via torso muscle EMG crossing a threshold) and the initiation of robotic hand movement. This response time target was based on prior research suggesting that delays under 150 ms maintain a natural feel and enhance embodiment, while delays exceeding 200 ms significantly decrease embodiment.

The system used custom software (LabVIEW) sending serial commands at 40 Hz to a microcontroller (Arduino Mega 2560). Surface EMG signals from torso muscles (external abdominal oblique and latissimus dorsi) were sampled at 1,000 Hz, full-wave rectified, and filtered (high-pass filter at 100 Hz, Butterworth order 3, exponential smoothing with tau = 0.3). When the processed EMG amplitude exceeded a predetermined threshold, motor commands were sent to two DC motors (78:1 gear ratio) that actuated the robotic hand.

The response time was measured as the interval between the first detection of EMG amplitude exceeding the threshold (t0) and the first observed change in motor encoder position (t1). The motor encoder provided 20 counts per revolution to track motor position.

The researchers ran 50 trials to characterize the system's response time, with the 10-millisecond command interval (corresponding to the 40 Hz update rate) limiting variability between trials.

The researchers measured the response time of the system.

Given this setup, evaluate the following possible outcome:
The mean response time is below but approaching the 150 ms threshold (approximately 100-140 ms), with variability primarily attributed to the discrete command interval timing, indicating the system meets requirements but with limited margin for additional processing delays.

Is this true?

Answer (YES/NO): NO